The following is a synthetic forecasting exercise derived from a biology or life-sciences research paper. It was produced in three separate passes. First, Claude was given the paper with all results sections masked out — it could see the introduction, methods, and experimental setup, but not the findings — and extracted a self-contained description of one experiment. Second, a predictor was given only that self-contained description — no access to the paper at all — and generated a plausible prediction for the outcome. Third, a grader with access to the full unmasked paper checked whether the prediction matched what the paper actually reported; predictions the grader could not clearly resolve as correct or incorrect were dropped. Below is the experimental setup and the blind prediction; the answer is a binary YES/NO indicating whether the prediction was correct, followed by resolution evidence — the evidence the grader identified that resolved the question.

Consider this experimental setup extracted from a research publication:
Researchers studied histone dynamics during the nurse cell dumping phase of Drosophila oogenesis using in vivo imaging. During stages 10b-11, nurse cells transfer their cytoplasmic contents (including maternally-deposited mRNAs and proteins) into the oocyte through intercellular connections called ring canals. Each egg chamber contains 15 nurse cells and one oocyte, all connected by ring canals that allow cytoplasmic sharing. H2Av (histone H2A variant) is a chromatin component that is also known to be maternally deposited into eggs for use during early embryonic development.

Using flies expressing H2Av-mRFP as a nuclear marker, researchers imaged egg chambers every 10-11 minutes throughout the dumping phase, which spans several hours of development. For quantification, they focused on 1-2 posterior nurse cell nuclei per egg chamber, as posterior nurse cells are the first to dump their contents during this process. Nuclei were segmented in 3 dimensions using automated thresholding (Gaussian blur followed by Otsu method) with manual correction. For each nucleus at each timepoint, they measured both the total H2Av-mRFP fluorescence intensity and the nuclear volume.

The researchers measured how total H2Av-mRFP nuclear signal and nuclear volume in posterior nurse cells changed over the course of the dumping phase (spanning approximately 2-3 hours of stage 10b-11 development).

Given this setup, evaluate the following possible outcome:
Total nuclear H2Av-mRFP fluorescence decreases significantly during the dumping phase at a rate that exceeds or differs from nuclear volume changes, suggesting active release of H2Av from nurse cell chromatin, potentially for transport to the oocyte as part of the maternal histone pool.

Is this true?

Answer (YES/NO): YES